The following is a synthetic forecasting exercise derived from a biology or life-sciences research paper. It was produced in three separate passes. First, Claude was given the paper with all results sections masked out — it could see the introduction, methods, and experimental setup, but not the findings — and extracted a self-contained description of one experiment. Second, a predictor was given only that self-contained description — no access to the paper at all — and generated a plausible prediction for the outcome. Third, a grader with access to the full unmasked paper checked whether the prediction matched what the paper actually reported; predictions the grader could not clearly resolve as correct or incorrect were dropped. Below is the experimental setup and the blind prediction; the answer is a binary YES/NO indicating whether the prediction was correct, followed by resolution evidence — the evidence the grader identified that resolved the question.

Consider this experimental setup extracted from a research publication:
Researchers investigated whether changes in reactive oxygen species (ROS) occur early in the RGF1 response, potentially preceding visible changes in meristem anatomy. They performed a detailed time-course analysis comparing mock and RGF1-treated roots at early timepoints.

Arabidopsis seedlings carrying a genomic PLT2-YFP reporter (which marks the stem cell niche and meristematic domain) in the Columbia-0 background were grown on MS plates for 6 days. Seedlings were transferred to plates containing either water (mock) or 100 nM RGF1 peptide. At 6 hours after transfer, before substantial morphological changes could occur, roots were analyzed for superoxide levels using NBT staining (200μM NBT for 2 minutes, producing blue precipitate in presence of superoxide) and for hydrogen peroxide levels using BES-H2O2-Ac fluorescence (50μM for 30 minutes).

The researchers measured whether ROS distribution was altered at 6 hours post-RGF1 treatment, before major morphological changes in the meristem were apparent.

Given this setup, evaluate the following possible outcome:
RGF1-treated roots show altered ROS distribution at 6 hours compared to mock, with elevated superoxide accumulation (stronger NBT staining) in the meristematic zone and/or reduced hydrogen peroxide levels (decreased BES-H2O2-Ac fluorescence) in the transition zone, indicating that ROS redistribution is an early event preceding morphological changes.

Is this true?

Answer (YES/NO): YES